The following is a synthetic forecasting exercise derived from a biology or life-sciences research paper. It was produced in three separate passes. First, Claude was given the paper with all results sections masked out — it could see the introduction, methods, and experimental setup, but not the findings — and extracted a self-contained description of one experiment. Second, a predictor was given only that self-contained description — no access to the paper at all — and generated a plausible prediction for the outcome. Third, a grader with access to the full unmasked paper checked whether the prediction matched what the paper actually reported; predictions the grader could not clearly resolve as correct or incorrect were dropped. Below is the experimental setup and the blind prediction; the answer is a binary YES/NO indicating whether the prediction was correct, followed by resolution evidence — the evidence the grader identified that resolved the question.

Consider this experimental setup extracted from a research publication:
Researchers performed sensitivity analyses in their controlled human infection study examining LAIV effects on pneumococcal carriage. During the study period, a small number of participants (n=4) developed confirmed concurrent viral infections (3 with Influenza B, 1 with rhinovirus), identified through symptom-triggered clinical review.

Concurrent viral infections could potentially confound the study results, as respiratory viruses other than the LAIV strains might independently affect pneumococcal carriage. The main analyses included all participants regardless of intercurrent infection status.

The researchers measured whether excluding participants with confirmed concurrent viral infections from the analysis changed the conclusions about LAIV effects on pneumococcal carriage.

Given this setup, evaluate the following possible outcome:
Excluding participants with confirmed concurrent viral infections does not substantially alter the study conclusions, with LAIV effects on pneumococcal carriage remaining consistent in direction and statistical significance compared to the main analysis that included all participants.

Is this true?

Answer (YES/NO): NO